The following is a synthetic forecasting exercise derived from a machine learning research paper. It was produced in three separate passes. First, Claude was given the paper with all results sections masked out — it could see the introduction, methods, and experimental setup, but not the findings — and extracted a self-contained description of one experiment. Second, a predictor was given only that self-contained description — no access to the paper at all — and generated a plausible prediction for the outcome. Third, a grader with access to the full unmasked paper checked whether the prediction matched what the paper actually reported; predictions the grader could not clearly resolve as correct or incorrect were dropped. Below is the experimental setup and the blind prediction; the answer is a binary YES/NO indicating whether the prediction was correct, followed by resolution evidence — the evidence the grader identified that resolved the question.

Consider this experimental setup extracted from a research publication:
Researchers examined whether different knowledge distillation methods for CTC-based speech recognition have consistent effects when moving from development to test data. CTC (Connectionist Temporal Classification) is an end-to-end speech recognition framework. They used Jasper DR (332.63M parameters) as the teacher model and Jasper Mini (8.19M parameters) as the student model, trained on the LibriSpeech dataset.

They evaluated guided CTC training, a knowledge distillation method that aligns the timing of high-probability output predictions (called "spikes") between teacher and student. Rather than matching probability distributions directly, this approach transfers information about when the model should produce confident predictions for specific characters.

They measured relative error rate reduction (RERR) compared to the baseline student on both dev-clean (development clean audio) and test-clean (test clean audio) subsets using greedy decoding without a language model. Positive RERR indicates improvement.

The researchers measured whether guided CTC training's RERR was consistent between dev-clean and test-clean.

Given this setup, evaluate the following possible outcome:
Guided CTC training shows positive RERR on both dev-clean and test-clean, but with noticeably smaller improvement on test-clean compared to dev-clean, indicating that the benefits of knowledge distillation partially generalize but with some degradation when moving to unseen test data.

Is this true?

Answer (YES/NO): YES